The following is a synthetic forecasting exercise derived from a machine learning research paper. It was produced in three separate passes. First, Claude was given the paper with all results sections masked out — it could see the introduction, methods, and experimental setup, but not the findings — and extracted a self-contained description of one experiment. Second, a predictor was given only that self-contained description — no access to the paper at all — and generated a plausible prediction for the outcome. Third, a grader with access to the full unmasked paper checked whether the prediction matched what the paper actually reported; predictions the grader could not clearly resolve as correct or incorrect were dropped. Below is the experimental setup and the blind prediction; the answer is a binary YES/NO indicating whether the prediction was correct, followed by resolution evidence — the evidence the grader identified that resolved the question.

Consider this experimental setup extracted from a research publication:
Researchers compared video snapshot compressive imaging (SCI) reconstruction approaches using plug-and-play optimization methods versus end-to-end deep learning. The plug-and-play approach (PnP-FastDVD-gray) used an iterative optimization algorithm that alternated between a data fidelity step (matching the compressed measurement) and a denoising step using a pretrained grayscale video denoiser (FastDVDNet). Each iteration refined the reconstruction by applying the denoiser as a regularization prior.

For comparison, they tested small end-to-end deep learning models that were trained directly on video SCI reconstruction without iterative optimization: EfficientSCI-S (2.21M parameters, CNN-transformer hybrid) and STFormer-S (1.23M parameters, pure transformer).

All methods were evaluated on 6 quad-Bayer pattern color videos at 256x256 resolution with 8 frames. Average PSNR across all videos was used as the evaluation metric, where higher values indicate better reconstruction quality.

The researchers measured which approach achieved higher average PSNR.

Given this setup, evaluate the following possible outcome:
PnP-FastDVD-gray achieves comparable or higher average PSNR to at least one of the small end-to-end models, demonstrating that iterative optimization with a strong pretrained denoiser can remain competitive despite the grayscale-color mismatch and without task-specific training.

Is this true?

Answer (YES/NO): YES